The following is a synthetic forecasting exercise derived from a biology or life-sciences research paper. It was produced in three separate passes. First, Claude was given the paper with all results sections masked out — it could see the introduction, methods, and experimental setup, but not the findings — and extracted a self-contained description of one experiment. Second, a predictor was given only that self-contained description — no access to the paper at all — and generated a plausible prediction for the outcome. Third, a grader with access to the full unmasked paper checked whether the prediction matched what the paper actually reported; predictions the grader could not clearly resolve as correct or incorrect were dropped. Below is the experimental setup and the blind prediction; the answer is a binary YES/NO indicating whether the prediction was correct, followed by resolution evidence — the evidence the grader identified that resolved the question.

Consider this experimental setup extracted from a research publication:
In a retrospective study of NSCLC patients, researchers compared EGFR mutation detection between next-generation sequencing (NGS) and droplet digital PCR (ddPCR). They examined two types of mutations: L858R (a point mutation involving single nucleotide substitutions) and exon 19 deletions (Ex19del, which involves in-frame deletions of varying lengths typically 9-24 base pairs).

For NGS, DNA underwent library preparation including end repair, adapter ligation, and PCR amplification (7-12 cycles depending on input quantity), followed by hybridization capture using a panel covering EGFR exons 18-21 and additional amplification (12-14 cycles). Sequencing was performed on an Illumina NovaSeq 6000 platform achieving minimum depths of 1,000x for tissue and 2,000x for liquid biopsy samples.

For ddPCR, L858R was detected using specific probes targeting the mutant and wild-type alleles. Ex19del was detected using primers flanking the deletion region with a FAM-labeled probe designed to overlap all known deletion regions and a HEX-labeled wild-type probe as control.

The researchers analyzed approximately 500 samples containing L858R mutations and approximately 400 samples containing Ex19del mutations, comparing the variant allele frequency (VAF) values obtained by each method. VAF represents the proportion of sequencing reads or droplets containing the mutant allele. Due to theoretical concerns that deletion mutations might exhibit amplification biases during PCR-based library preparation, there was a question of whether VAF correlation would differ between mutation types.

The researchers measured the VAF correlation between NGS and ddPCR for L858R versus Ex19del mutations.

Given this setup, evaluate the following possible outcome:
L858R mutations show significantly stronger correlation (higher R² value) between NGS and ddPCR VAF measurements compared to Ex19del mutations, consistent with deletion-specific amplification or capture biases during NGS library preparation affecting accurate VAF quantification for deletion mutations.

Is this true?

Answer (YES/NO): YES